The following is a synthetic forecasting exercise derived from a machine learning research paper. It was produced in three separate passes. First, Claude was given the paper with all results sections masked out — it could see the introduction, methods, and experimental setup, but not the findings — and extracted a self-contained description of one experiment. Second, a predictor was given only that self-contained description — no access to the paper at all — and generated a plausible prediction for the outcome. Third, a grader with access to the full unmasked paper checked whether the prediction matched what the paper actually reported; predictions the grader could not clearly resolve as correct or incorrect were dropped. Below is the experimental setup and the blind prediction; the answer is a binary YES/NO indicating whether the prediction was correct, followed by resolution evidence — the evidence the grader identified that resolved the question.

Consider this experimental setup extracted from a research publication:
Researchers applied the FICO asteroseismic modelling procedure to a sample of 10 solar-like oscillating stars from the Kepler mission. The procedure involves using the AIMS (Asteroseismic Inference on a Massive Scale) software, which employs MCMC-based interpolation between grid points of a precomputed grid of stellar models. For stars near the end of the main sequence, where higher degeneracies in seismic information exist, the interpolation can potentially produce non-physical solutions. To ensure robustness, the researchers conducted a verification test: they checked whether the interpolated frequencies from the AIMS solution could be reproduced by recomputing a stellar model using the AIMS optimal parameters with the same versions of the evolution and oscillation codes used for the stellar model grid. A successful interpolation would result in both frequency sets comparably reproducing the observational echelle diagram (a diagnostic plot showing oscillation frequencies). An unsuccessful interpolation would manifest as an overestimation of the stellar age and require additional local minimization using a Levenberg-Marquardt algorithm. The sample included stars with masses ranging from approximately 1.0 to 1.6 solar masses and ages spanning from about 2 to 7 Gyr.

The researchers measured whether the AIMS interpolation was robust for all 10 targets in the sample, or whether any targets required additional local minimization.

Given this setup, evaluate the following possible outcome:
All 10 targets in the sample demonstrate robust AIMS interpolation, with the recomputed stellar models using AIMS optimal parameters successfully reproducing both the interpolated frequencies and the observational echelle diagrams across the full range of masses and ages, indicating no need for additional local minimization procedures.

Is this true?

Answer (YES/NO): NO